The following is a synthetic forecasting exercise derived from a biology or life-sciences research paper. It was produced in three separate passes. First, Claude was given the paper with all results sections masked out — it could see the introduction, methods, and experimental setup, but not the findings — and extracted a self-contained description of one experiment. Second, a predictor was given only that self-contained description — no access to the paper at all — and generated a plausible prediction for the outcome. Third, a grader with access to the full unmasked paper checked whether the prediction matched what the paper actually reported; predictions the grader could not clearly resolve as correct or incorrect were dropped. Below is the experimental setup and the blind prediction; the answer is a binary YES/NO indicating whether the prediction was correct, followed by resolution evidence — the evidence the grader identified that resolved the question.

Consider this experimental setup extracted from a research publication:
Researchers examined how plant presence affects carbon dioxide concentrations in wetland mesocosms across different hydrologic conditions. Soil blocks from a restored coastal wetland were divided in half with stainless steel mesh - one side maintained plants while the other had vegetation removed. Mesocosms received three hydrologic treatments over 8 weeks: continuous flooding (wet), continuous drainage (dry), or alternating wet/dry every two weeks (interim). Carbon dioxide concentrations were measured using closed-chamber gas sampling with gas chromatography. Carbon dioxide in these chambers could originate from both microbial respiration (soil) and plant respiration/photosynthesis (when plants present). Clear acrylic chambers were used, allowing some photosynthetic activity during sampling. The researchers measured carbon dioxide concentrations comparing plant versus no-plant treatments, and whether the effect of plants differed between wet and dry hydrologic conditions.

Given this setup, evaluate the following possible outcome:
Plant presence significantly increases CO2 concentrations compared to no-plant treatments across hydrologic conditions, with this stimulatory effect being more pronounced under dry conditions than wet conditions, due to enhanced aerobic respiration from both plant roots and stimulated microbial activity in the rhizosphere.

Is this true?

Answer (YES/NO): NO